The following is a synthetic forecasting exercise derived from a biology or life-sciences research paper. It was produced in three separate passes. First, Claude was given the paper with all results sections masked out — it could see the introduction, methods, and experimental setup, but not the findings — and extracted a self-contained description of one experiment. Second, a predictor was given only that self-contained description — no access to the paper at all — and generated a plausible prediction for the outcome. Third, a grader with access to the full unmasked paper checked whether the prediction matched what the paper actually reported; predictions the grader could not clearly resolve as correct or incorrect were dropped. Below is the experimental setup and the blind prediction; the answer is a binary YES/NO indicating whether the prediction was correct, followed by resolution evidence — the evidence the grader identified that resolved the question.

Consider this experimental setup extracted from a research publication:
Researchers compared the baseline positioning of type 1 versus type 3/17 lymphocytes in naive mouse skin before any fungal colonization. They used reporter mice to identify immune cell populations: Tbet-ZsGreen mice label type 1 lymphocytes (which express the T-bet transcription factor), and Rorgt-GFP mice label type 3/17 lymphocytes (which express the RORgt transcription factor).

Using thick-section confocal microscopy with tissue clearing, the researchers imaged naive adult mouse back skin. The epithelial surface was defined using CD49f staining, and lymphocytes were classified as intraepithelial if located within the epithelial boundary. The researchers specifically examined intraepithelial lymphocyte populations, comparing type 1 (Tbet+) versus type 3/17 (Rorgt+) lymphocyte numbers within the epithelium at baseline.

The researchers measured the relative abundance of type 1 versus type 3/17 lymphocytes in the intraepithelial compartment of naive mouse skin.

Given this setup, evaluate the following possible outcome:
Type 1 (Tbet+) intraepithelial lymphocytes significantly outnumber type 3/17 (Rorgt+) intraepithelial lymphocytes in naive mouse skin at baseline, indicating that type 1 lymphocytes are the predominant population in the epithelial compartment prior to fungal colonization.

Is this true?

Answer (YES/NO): YES